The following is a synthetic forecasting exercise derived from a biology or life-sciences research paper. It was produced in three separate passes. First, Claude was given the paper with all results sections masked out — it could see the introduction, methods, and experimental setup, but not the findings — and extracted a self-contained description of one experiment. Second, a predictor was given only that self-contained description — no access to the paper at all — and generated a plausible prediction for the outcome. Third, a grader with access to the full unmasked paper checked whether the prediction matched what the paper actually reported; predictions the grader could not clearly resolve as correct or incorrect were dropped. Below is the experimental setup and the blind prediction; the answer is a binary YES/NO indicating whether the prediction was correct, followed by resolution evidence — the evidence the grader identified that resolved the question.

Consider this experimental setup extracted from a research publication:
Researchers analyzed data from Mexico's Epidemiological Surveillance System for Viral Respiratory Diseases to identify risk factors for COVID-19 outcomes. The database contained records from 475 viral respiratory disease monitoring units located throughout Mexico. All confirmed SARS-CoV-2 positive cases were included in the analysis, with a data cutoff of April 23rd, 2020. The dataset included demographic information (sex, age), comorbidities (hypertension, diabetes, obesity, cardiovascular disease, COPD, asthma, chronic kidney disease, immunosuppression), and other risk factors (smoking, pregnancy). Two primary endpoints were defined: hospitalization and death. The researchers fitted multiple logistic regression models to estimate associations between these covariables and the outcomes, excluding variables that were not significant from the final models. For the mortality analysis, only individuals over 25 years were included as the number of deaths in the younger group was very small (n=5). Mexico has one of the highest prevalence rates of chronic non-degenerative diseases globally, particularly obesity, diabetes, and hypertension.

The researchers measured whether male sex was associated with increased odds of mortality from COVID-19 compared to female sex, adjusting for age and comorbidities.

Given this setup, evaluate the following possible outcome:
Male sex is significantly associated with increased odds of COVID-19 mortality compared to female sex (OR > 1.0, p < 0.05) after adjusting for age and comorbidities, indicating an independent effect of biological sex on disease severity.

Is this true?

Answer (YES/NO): YES